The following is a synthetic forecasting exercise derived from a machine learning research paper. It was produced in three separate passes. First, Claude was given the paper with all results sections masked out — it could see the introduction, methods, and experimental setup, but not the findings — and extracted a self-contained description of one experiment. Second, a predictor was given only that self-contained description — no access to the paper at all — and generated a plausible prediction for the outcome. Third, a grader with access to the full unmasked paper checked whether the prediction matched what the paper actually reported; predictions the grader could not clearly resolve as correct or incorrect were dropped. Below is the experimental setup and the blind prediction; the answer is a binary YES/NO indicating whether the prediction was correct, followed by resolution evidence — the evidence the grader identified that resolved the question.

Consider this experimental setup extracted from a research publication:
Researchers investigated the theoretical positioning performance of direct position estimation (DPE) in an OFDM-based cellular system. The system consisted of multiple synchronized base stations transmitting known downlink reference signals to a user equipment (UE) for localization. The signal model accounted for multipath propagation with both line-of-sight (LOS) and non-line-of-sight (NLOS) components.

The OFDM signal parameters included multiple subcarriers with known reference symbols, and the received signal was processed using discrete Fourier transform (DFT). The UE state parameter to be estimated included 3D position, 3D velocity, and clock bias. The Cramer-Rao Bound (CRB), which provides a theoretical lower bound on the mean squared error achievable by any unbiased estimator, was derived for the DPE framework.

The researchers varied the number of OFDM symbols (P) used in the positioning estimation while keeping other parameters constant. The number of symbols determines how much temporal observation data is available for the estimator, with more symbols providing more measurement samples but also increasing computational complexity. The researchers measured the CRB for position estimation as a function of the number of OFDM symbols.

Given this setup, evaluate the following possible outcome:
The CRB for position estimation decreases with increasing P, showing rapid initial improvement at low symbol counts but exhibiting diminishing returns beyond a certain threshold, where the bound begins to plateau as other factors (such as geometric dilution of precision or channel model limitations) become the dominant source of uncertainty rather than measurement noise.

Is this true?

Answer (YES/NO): YES